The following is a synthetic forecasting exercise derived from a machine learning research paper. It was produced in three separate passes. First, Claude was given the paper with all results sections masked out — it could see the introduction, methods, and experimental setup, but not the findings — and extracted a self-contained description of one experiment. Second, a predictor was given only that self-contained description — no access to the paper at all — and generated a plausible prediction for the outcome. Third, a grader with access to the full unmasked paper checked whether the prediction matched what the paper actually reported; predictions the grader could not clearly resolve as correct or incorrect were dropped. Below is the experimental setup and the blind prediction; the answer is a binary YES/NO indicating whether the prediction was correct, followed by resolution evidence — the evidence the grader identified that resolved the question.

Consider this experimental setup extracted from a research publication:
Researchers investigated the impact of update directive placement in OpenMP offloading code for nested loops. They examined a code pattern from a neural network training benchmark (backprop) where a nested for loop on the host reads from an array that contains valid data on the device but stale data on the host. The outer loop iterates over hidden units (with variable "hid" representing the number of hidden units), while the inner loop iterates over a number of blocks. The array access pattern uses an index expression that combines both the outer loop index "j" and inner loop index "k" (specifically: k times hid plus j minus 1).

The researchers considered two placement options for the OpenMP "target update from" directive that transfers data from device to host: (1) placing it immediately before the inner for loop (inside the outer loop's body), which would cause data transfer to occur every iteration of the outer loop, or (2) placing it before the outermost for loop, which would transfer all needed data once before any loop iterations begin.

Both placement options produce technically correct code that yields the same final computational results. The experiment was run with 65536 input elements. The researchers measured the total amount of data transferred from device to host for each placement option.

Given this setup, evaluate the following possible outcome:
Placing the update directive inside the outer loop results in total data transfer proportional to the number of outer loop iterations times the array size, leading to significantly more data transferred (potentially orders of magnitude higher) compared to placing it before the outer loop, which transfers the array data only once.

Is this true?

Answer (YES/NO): YES